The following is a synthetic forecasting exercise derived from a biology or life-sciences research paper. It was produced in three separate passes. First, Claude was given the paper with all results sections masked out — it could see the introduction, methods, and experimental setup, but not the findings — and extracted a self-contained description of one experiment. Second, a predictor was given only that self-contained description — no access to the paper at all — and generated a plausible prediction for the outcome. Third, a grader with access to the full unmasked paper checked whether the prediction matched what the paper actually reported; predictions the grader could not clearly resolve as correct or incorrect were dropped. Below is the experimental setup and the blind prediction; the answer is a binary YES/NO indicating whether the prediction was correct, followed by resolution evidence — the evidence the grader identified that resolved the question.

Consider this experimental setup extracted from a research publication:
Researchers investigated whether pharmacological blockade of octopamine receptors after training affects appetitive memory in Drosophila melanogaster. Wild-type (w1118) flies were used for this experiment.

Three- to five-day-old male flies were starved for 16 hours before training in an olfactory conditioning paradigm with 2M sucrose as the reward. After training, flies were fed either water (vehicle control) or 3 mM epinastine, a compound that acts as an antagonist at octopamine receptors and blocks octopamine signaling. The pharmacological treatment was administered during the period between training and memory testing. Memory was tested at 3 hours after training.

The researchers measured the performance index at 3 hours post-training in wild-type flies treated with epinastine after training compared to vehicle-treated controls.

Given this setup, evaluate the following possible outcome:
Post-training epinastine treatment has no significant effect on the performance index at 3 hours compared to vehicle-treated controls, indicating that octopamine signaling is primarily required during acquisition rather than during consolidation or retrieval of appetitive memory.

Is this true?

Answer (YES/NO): NO